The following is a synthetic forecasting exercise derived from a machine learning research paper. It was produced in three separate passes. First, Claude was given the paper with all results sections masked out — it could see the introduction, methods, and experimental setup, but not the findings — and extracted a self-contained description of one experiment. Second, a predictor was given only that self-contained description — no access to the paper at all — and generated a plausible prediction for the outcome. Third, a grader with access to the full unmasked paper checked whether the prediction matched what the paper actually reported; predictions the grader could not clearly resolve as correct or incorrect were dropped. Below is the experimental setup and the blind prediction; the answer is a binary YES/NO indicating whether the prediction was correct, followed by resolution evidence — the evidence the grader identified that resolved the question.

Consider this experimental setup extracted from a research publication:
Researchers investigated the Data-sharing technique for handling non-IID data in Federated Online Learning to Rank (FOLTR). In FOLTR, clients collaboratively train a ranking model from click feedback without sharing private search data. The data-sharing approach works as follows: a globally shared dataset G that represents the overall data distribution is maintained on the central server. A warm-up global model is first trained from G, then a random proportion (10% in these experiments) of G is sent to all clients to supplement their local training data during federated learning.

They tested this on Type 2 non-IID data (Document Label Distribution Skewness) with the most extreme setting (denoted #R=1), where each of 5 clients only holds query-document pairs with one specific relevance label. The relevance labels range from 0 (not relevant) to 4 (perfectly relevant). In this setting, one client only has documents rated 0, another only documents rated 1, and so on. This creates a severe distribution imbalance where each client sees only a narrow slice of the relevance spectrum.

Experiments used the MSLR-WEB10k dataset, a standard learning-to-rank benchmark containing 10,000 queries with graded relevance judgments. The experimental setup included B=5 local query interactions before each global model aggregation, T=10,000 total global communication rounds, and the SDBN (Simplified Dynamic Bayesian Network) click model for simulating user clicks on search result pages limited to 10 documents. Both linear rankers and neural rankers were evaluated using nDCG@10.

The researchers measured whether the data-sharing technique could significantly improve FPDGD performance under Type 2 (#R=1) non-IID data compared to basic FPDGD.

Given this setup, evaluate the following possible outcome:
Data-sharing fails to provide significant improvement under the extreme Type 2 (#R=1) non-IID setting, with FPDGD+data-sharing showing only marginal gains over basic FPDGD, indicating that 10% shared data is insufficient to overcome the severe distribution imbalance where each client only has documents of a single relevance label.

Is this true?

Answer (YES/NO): NO